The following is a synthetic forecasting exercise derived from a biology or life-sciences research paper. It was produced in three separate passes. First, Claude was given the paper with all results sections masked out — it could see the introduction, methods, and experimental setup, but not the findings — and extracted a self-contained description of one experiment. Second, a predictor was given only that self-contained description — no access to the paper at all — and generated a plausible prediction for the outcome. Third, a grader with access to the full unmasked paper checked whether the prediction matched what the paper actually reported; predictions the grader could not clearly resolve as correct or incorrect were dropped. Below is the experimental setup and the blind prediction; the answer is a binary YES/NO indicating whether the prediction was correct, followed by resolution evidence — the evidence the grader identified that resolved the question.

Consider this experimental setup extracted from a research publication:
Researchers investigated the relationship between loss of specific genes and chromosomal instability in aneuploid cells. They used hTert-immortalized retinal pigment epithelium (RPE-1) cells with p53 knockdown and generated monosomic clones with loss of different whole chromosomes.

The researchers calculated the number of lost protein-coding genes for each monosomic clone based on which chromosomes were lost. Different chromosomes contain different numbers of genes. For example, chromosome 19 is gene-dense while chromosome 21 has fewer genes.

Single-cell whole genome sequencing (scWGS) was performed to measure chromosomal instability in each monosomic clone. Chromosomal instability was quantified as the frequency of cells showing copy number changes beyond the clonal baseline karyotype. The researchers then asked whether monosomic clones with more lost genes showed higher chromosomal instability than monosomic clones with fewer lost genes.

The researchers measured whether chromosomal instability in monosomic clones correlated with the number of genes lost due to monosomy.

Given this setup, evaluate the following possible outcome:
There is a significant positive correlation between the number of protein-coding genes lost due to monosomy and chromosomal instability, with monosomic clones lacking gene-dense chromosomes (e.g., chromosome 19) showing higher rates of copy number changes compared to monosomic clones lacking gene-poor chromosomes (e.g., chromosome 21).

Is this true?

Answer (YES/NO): NO